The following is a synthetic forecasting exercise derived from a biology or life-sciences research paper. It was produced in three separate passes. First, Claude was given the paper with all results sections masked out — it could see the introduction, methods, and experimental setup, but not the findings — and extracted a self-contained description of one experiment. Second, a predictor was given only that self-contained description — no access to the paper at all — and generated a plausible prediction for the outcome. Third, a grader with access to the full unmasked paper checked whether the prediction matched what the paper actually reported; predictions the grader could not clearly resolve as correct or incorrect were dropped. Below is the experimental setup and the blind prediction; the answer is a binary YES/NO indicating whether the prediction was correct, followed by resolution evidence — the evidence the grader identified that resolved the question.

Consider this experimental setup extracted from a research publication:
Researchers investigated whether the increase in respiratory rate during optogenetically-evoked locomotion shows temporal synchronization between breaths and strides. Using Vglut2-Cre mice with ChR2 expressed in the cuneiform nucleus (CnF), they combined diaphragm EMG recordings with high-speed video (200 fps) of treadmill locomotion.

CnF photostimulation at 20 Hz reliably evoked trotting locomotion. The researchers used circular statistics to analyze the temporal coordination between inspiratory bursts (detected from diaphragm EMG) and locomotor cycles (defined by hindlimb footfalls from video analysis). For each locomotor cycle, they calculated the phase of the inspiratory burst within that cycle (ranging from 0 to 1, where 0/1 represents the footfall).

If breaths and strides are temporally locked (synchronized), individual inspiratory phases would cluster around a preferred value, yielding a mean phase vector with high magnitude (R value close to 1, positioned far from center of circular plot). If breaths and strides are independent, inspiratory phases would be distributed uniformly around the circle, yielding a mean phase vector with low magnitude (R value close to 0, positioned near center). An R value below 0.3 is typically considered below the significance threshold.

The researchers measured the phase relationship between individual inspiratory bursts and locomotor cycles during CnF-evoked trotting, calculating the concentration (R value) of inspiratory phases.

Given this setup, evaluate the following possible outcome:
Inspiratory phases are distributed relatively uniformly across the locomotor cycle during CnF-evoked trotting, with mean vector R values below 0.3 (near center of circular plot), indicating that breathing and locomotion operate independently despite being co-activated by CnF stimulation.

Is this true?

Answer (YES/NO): YES